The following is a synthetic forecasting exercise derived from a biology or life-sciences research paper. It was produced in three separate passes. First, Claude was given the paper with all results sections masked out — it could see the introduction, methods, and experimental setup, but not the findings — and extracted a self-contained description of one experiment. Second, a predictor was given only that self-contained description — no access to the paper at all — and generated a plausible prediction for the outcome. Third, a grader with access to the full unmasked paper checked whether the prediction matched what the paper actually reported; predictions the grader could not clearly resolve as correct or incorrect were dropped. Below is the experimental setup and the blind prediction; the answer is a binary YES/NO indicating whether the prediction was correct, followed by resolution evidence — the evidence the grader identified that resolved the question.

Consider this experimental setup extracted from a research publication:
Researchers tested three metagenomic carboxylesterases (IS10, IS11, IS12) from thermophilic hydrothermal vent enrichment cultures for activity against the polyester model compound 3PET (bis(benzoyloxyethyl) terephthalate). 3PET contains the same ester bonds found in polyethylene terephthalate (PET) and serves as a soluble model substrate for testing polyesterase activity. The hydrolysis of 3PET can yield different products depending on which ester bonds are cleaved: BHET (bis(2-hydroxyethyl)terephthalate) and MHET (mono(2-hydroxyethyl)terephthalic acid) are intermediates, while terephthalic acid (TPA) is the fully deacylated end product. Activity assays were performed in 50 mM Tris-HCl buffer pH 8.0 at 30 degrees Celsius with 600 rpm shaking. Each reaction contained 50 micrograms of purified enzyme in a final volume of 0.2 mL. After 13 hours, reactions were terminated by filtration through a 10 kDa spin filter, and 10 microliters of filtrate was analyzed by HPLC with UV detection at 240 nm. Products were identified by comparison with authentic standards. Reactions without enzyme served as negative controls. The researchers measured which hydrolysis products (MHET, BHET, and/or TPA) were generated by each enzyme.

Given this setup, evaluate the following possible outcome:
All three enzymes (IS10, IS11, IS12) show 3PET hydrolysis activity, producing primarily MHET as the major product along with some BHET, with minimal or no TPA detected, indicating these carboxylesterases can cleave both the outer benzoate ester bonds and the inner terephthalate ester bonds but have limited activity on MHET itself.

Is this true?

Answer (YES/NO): NO